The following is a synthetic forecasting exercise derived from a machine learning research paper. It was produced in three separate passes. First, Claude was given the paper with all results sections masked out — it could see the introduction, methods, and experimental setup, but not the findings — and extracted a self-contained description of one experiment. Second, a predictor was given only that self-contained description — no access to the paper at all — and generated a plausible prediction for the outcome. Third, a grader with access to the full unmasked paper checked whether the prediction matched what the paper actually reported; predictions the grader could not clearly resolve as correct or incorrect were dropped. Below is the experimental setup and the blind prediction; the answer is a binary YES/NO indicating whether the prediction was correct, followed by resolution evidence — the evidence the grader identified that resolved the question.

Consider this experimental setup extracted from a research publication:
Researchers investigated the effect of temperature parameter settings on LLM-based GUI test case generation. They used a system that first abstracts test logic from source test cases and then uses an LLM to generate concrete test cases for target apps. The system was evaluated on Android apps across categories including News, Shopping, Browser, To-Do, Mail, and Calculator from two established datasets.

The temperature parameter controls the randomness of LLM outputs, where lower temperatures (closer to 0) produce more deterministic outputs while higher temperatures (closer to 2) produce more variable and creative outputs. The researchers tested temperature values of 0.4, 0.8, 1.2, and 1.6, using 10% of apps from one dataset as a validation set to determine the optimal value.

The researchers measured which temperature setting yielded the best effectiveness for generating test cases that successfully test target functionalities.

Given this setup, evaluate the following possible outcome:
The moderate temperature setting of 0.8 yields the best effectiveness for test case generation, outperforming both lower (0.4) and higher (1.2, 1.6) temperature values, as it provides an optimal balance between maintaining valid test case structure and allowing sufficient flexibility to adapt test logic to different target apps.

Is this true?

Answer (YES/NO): NO